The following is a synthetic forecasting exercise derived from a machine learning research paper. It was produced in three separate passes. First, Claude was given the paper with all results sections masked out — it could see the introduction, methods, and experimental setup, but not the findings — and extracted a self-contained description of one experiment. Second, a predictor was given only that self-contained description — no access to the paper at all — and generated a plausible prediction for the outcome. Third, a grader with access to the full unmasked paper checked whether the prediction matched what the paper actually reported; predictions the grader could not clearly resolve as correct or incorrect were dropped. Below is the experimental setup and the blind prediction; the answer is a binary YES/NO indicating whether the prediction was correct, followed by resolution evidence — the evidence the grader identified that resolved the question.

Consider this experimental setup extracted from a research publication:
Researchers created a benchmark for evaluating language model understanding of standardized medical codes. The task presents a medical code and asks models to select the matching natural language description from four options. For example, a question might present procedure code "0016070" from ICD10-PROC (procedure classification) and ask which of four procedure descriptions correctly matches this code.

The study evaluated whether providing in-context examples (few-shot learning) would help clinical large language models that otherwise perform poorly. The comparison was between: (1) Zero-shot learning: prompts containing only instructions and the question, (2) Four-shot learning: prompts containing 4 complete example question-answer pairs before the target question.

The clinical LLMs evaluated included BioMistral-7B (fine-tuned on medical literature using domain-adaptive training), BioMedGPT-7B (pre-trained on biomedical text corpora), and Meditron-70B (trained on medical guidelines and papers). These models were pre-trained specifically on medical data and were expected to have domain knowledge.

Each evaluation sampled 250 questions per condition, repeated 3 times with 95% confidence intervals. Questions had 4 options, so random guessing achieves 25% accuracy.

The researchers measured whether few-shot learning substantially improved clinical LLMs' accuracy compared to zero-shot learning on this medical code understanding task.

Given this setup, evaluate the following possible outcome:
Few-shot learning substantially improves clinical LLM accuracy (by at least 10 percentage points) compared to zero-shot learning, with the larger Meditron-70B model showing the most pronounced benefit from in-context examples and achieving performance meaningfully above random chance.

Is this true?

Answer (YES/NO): NO